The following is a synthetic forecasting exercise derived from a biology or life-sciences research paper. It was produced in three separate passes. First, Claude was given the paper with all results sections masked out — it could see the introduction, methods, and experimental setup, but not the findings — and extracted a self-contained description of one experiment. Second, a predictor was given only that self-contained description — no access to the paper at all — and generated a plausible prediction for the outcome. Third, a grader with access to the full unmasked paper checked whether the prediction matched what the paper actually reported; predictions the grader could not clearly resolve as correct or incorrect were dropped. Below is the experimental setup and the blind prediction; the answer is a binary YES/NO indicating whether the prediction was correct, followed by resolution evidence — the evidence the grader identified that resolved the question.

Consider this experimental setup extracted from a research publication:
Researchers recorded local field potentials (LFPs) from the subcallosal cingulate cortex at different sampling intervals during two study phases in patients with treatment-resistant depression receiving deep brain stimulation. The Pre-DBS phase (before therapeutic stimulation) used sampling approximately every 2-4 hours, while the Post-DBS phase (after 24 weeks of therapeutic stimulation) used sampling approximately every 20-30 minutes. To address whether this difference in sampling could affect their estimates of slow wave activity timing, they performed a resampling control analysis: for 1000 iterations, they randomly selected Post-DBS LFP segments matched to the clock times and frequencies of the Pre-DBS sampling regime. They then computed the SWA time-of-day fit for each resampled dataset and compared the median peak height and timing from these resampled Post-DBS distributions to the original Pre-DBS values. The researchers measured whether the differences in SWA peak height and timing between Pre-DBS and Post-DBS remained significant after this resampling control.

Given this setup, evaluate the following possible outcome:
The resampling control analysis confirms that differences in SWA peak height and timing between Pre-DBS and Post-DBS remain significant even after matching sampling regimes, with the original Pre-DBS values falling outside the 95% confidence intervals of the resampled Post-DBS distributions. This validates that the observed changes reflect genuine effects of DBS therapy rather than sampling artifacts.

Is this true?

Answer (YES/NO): NO